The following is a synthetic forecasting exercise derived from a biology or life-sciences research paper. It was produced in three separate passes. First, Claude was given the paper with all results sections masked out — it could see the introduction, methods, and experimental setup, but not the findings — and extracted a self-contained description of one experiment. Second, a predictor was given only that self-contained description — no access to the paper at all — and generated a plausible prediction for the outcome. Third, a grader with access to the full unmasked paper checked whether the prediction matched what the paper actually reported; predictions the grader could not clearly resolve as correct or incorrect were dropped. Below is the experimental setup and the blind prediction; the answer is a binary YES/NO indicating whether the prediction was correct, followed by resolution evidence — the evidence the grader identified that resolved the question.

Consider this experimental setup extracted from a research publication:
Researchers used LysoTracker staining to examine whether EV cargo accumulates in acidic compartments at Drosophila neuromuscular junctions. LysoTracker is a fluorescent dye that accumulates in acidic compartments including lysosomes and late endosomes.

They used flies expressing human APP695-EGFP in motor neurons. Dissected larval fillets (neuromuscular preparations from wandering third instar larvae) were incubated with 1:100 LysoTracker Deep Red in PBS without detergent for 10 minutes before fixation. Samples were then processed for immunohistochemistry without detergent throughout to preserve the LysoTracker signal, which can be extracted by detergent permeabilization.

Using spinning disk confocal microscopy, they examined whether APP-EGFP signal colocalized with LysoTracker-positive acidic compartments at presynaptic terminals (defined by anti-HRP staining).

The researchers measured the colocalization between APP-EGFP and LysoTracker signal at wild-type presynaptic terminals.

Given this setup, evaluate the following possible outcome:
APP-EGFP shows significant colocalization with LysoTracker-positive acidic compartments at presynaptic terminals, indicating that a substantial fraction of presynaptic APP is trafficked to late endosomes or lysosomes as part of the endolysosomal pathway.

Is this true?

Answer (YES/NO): NO